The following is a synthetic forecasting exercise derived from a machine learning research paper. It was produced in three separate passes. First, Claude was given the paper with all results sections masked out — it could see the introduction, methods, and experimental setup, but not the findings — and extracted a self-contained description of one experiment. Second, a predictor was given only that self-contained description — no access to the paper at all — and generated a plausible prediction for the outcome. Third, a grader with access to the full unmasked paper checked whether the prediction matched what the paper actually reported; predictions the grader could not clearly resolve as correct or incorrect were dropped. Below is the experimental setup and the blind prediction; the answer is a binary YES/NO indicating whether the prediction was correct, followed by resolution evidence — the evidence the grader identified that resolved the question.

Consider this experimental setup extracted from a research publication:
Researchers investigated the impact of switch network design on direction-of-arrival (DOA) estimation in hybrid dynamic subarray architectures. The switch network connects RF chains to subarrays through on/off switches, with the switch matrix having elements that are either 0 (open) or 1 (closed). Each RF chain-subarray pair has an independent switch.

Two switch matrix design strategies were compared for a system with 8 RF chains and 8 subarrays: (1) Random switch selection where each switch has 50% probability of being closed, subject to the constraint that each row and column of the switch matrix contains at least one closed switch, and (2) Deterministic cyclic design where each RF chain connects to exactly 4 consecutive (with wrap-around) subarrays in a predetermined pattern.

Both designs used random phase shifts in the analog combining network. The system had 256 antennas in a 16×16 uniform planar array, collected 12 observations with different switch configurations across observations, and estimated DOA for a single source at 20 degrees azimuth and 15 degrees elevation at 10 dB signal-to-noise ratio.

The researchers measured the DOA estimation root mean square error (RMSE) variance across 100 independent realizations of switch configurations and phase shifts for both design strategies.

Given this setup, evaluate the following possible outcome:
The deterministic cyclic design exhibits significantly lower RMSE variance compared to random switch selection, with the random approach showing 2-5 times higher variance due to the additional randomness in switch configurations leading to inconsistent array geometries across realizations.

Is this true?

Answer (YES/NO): NO